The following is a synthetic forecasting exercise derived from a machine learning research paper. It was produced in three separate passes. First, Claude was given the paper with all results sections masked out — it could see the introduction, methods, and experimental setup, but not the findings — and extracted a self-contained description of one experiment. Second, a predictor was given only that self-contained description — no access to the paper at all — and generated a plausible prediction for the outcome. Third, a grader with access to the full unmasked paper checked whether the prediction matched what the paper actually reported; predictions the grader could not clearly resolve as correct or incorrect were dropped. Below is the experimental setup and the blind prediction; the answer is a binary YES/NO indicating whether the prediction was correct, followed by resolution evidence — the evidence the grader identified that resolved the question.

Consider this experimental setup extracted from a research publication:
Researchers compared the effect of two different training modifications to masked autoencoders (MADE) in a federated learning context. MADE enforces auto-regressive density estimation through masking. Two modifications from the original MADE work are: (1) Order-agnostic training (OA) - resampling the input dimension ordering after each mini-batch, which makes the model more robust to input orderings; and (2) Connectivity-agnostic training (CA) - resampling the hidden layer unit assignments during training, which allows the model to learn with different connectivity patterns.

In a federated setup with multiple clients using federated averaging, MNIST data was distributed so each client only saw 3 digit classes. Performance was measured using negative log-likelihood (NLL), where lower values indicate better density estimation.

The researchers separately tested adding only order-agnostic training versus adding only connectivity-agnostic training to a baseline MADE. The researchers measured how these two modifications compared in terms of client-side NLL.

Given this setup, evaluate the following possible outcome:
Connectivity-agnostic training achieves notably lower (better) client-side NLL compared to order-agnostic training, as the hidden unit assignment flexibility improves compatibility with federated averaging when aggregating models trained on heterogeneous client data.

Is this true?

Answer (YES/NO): NO